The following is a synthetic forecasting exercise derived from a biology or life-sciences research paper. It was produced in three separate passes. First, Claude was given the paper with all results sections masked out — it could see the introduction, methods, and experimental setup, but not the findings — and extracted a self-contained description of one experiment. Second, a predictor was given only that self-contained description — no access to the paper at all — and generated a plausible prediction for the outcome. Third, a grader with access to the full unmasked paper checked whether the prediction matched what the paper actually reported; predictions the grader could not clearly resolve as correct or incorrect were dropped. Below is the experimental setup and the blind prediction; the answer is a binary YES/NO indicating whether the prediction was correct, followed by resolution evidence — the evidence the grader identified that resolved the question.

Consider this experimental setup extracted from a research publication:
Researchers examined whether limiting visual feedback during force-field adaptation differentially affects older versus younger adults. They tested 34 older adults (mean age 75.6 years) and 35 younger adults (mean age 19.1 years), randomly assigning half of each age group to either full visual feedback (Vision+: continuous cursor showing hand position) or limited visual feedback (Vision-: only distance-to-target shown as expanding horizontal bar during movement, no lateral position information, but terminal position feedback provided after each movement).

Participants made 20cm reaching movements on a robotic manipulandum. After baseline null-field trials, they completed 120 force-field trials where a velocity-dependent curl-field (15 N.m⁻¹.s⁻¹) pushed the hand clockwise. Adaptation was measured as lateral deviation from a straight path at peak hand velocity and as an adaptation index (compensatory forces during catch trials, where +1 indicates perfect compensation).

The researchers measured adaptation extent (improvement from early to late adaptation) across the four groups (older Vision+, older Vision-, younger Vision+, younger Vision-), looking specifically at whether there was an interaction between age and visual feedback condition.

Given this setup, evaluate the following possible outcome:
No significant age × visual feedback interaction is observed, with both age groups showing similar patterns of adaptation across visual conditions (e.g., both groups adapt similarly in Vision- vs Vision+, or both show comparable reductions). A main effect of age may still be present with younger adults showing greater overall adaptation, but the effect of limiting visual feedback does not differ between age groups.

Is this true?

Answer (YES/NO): YES